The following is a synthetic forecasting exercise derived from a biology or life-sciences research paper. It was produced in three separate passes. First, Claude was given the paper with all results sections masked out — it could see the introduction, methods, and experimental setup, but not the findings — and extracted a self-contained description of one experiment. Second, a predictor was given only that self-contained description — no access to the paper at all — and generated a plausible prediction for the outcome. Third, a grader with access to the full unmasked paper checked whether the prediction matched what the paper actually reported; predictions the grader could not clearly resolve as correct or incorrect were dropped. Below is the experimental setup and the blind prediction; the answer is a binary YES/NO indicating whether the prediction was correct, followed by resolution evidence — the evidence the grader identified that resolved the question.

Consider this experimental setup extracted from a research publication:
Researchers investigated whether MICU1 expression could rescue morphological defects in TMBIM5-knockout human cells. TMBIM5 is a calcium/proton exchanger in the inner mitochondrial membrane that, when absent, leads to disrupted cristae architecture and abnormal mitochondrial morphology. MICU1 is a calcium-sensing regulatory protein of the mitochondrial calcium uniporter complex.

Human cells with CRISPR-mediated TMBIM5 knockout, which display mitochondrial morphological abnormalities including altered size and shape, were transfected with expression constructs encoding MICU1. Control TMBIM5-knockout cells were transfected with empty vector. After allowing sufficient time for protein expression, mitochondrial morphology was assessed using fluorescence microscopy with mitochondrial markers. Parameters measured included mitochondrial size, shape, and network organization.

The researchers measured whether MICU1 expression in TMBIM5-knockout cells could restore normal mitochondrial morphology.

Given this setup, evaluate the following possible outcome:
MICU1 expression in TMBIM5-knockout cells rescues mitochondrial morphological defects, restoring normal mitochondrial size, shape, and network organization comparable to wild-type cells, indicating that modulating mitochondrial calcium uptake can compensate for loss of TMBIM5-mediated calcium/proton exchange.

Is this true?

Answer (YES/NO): NO